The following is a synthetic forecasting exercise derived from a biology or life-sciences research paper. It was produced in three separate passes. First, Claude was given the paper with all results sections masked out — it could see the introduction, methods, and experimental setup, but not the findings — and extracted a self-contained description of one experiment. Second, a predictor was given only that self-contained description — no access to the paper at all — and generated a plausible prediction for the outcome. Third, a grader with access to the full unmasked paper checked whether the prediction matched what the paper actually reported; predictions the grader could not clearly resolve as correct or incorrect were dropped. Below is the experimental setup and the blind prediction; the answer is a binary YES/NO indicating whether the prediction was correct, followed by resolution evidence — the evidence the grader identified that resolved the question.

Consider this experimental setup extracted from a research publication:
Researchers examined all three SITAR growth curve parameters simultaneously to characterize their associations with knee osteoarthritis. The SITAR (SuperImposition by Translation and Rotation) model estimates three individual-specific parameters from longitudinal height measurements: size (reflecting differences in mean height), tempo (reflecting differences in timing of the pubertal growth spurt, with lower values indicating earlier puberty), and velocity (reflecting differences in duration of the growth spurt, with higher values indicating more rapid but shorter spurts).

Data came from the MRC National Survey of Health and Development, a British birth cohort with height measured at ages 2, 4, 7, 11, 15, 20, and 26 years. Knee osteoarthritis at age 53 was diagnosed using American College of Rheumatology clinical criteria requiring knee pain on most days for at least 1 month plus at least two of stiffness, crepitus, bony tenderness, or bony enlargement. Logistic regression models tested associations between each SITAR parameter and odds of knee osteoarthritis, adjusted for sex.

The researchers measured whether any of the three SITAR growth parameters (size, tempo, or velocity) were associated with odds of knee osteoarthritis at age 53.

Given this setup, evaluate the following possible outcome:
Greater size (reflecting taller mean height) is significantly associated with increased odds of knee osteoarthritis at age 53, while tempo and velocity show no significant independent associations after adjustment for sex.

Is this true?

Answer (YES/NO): NO